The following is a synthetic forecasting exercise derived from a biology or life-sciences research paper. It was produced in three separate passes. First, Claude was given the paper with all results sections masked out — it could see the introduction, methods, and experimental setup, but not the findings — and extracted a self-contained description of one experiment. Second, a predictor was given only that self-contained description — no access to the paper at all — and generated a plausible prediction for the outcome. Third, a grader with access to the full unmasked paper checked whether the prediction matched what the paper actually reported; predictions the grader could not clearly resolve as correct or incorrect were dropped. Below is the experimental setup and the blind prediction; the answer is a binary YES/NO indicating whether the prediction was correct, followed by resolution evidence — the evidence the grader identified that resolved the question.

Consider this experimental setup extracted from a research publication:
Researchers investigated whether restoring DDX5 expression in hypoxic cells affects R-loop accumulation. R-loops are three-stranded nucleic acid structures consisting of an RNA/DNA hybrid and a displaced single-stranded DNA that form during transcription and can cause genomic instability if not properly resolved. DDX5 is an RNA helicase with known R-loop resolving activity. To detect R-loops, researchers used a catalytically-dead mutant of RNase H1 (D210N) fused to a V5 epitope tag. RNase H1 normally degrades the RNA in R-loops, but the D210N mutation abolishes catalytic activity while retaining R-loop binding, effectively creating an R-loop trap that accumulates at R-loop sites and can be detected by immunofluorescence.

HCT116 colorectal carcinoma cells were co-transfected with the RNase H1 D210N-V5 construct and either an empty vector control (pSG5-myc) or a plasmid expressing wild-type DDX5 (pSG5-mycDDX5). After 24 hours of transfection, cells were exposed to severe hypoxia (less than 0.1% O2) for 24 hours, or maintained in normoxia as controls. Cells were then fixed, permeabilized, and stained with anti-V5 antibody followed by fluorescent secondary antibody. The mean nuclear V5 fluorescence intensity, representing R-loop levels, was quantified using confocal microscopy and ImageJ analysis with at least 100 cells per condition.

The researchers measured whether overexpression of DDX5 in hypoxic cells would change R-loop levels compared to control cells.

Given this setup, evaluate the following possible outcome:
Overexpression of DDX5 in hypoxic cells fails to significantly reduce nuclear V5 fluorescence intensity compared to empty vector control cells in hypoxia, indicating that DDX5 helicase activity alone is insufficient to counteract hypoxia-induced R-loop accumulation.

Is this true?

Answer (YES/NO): NO